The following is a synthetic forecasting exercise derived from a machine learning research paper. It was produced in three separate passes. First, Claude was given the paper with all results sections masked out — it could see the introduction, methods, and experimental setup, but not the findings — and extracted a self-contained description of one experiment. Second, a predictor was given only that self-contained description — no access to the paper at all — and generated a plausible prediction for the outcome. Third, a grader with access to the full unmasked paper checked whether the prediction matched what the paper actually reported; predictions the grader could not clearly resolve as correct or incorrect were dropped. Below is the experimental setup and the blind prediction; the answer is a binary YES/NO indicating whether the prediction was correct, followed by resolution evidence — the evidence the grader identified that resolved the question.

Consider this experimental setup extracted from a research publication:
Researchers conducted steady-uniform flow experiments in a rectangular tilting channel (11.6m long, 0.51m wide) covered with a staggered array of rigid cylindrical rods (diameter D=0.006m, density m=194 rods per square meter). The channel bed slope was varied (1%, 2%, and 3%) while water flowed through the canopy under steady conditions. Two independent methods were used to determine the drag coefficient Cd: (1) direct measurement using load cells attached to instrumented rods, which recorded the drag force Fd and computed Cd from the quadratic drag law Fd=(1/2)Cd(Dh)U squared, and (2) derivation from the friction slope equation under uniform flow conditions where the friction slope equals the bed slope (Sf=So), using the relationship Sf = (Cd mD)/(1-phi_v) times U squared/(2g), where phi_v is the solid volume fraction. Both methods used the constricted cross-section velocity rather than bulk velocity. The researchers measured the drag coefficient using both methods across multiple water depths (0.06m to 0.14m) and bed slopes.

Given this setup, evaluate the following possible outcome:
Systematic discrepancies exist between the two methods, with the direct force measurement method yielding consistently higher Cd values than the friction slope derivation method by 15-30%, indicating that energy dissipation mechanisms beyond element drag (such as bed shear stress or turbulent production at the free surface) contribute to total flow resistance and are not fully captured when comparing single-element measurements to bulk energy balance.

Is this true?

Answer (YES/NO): NO